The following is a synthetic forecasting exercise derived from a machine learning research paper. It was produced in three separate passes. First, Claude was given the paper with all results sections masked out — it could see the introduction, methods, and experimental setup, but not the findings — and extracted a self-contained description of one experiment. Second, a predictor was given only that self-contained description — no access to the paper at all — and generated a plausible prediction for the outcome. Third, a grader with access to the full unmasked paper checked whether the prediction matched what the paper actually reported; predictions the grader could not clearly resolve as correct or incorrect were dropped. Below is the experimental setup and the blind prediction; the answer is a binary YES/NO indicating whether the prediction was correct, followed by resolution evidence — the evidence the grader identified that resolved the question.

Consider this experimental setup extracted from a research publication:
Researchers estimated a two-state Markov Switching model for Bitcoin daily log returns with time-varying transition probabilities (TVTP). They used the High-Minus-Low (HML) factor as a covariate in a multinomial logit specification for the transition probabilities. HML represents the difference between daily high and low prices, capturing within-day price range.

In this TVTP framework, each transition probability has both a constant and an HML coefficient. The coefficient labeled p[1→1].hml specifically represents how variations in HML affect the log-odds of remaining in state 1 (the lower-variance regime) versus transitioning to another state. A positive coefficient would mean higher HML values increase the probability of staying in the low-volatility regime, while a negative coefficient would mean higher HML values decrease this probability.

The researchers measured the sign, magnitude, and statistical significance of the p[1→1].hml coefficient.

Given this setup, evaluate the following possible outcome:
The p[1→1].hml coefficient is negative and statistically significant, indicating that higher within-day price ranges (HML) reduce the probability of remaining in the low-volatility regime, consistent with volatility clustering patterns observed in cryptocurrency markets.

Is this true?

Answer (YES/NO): YES